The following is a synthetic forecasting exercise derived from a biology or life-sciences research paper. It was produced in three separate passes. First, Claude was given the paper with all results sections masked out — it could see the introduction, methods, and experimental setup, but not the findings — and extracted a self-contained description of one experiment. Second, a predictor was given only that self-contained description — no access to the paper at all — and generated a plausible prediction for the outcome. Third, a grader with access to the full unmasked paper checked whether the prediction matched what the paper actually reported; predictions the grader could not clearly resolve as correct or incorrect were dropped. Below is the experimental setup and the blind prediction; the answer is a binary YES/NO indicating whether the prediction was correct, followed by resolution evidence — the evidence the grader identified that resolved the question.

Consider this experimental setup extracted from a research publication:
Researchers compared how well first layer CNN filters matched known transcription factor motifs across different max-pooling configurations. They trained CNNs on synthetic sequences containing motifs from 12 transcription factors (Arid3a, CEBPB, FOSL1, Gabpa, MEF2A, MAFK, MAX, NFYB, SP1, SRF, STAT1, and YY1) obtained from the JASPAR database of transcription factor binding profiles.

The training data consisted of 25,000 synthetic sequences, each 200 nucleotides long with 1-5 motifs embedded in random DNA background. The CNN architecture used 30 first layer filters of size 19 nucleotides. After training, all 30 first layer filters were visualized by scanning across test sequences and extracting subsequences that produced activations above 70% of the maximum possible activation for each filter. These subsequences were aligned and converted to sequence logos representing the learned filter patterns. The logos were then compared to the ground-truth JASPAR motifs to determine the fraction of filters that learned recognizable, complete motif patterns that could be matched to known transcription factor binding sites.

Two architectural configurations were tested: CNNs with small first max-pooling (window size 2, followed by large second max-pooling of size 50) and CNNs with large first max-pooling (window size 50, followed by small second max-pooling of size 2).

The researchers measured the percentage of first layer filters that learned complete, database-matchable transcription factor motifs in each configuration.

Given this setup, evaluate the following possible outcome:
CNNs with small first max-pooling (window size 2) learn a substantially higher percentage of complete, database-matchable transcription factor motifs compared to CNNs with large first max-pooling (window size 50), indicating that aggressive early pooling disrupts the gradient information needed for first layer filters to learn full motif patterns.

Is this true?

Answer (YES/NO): NO